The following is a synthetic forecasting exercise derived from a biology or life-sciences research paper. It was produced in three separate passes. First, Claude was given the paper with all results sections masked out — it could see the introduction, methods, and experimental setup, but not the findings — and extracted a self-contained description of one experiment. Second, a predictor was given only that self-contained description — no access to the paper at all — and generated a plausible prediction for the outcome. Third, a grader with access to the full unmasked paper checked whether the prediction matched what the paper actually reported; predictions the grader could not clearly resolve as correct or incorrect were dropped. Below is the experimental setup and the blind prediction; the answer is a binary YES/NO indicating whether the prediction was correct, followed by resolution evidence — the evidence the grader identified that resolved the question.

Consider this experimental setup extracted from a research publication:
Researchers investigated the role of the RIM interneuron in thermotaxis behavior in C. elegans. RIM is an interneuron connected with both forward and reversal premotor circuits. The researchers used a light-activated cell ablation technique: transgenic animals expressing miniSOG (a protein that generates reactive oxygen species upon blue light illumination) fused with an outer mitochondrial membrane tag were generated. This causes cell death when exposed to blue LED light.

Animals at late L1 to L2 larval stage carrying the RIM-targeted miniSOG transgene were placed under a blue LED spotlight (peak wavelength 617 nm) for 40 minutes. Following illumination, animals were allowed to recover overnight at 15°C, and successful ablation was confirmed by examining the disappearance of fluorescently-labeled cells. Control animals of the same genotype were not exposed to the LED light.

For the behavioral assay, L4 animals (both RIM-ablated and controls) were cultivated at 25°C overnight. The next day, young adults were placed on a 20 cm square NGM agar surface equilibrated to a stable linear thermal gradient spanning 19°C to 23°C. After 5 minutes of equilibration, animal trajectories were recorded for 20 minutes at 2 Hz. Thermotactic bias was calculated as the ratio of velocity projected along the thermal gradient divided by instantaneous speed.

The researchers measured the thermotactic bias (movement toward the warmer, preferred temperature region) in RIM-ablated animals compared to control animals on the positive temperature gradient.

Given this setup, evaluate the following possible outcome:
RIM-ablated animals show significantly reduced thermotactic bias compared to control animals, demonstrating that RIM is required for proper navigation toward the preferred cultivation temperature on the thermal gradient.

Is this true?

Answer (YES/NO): YES